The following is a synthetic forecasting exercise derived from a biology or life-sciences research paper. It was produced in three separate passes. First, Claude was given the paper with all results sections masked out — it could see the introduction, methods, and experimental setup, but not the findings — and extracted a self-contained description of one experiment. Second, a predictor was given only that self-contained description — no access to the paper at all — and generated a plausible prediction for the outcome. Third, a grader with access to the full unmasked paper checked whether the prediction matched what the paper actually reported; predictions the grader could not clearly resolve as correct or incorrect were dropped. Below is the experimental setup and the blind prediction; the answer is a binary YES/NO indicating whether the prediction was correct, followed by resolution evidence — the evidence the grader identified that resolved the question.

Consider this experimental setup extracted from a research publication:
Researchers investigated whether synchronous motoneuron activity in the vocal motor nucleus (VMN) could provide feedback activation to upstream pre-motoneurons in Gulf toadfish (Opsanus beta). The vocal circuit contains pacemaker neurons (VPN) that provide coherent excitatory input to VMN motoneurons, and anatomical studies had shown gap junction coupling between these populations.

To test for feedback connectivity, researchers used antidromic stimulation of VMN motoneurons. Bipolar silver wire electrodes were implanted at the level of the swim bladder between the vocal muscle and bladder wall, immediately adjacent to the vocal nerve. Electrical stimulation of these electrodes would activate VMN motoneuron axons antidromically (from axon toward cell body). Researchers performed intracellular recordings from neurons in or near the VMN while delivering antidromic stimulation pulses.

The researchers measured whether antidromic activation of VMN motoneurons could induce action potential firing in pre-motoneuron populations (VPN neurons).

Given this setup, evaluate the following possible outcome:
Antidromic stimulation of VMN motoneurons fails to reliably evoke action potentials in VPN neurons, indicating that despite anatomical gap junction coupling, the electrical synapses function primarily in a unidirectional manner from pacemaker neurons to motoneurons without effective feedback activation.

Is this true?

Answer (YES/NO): NO